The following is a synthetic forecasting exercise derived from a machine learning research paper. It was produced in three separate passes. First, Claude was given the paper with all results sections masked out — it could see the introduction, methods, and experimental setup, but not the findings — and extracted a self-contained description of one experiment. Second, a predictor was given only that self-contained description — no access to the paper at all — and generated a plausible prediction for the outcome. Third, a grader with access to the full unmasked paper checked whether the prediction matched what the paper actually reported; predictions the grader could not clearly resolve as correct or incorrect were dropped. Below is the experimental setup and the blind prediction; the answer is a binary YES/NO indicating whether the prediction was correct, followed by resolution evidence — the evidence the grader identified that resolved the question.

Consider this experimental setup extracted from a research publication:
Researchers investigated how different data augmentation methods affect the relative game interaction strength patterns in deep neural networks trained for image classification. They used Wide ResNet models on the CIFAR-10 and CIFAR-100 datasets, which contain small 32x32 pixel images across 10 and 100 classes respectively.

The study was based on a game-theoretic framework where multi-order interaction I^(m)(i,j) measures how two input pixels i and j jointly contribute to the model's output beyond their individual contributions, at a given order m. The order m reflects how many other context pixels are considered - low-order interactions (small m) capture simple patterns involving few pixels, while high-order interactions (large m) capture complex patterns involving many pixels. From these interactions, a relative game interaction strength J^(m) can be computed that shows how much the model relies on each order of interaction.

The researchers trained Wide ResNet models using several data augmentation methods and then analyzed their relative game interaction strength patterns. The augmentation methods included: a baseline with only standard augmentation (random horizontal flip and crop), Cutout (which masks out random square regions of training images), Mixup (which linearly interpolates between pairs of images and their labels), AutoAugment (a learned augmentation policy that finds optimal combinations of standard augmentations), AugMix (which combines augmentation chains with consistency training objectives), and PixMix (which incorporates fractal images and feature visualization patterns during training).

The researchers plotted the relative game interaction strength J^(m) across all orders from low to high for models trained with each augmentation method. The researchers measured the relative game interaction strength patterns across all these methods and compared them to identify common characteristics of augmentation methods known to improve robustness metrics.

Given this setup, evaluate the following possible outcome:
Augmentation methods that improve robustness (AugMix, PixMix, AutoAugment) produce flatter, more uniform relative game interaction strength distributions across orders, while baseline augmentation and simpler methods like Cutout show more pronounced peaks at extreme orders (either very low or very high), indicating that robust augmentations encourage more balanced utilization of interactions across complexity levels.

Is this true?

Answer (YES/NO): NO